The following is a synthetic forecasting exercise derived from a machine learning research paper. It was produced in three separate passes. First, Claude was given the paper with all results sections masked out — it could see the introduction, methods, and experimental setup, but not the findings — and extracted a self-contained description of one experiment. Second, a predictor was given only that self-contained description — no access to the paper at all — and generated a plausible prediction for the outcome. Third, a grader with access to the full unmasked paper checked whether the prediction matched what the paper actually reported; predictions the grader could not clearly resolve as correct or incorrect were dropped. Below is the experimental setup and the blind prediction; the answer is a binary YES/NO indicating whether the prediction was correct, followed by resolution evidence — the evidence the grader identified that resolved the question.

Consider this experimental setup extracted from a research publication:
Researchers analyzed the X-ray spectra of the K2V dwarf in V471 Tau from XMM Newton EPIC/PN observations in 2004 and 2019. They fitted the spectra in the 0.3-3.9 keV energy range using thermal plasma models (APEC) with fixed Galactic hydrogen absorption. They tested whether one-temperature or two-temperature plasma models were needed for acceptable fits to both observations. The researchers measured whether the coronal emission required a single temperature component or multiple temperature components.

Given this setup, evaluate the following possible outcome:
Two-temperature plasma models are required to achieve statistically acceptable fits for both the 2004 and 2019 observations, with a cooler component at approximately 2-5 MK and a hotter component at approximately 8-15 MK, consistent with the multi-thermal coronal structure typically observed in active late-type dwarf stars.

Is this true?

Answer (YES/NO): YES